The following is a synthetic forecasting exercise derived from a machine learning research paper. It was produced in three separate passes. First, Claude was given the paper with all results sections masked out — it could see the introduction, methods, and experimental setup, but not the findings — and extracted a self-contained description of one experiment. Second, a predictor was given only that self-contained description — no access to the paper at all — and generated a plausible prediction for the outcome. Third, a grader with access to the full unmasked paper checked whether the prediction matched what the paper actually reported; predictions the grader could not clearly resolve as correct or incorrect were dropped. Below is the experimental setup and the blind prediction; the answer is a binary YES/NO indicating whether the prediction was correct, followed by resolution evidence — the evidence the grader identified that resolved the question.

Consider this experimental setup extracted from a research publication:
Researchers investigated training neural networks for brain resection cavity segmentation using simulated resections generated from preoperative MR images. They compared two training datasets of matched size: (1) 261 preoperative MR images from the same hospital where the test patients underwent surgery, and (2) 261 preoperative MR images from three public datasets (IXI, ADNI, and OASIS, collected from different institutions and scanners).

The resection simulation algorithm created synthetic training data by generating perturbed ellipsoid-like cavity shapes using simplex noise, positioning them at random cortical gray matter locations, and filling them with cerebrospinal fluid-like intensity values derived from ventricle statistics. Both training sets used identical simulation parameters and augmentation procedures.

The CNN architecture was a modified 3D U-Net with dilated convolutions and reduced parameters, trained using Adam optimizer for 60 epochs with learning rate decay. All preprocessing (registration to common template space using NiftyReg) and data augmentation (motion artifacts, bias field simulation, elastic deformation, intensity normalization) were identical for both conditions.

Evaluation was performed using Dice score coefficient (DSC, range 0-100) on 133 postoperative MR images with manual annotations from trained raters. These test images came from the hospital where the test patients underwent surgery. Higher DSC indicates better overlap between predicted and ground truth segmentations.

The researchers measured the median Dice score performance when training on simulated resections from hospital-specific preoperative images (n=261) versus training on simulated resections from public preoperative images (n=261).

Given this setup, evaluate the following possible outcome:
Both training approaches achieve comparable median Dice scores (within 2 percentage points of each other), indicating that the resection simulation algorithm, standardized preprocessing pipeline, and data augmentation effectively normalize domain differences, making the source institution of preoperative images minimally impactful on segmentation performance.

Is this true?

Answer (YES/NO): NO